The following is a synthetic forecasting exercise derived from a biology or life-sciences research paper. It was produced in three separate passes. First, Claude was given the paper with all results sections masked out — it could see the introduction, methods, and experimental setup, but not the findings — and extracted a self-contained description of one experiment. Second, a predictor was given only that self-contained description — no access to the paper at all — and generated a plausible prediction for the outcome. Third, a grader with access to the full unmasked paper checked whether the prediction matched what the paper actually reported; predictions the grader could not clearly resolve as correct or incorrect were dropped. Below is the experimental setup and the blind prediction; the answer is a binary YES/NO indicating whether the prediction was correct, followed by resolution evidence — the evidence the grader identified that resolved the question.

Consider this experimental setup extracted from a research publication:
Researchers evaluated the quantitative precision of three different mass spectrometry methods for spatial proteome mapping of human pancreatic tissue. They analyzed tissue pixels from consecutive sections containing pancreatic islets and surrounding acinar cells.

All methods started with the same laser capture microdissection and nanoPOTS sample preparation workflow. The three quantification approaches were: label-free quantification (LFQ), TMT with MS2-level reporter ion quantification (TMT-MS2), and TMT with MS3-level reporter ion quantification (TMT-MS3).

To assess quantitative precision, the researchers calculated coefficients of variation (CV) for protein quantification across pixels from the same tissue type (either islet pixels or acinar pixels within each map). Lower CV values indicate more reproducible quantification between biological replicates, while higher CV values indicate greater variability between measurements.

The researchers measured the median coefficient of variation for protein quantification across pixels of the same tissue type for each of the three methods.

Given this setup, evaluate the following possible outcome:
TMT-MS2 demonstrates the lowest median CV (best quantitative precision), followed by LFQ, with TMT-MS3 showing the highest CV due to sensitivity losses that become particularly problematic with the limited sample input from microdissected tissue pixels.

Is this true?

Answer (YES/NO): NO